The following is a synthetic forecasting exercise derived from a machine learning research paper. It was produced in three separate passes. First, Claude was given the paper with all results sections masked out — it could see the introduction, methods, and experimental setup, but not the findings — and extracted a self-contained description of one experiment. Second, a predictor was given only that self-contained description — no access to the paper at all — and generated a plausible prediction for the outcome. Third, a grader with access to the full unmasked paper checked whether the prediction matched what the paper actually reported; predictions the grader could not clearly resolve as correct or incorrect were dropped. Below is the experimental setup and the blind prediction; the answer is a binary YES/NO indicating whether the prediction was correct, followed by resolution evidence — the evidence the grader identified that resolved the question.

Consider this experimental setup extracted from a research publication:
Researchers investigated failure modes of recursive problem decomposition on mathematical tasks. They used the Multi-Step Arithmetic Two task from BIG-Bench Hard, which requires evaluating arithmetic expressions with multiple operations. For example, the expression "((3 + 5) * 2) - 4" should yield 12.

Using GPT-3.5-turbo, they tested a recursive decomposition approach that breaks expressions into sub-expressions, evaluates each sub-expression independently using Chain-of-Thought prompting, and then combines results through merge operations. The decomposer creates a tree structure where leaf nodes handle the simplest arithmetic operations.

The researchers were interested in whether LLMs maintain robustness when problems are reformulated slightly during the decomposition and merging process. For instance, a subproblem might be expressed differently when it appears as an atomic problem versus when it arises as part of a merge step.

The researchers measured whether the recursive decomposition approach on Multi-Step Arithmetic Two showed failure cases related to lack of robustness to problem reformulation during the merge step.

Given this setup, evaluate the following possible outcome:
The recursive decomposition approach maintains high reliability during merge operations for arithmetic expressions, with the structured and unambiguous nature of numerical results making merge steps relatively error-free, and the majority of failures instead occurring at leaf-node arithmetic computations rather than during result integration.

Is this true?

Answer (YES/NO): NO